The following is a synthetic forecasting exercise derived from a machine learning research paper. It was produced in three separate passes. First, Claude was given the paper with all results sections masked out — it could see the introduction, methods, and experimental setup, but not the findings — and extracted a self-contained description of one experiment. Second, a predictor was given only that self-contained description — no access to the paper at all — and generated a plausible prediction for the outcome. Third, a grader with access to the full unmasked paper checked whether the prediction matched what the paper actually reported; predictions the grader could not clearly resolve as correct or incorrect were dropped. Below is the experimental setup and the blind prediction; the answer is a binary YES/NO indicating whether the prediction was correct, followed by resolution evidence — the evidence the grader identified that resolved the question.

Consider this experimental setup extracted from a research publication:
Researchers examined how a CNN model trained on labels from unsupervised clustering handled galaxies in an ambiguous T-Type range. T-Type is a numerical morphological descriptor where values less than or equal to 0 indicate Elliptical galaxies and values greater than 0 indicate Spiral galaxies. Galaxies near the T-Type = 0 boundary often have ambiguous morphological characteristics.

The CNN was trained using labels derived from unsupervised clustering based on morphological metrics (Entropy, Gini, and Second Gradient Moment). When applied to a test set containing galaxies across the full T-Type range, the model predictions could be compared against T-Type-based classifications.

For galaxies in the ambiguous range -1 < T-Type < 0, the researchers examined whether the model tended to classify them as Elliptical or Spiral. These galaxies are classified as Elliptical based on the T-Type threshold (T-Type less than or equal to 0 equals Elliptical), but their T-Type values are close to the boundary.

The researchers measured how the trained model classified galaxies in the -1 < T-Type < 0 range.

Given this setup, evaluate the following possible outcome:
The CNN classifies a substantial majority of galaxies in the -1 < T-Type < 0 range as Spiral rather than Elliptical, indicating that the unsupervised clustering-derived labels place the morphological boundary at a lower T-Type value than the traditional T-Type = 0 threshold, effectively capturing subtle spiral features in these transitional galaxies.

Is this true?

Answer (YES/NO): NO